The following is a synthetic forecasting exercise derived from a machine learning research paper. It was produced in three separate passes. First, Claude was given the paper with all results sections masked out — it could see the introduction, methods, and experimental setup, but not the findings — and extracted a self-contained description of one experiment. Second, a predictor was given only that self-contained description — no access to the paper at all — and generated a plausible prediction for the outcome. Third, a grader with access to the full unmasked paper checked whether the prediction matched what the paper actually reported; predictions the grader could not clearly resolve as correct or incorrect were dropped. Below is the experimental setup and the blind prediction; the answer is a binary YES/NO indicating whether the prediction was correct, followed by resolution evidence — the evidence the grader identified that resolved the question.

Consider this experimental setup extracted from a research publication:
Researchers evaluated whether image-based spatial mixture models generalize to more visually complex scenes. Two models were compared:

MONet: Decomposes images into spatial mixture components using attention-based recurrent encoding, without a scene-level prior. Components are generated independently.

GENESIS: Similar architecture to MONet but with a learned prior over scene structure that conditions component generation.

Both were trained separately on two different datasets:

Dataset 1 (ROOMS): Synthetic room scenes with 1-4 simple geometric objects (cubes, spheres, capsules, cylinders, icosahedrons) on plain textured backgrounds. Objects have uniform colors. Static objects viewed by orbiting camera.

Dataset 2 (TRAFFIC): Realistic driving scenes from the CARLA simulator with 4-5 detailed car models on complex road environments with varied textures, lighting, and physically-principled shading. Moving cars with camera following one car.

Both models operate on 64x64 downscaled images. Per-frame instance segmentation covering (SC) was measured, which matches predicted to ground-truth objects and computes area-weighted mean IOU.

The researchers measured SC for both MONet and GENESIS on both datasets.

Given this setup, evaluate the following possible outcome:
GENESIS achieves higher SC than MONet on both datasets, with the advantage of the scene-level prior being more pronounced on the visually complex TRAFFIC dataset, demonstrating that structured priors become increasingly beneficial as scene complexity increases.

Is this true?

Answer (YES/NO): NO